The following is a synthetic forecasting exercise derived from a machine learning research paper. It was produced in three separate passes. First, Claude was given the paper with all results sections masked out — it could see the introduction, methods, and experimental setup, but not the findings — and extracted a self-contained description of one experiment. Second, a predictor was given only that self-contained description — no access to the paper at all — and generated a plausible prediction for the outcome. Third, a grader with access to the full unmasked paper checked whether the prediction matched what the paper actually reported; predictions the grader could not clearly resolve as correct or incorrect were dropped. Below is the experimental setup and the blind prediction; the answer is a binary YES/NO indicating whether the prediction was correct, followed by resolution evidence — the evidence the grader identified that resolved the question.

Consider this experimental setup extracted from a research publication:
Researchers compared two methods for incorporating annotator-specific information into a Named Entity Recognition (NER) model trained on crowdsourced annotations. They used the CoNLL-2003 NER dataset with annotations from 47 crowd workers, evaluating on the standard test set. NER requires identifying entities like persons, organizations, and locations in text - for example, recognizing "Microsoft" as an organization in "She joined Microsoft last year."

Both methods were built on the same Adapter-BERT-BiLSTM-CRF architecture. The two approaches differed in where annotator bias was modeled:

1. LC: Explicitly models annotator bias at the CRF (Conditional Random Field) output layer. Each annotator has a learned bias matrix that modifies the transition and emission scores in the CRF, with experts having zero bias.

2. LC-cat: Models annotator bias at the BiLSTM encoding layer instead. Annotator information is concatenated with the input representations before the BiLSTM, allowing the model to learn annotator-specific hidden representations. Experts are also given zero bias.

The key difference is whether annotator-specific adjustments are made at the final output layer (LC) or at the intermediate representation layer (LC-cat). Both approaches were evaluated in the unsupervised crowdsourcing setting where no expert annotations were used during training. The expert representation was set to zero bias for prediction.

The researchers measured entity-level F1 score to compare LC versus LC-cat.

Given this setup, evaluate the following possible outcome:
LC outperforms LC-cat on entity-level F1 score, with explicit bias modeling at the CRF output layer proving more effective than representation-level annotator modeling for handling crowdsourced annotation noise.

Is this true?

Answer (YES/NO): NO